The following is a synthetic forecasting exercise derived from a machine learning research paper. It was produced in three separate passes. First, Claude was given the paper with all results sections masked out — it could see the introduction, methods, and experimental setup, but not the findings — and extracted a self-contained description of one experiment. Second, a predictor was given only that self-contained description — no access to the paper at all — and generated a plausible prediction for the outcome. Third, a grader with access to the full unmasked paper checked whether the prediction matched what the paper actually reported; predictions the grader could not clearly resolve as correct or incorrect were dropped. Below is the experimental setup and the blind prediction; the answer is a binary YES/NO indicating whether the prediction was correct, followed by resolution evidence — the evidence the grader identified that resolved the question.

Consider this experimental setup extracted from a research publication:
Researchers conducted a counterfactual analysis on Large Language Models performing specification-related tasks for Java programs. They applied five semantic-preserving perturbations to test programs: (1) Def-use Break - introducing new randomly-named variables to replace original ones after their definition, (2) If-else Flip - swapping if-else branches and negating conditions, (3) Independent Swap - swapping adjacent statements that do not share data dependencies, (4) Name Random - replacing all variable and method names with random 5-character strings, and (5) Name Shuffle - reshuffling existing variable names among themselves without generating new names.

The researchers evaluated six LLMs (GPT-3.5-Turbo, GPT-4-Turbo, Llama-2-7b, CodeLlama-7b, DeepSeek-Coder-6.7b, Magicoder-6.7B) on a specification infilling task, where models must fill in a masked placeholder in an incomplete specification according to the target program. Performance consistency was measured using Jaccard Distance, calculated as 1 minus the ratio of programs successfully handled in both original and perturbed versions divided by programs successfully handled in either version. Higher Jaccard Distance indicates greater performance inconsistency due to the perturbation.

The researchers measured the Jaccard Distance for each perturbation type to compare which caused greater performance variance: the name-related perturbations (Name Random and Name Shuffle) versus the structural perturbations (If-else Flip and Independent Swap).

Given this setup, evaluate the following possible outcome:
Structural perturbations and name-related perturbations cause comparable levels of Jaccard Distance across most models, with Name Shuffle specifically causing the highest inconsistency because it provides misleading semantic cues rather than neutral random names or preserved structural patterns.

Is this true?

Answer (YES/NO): NO